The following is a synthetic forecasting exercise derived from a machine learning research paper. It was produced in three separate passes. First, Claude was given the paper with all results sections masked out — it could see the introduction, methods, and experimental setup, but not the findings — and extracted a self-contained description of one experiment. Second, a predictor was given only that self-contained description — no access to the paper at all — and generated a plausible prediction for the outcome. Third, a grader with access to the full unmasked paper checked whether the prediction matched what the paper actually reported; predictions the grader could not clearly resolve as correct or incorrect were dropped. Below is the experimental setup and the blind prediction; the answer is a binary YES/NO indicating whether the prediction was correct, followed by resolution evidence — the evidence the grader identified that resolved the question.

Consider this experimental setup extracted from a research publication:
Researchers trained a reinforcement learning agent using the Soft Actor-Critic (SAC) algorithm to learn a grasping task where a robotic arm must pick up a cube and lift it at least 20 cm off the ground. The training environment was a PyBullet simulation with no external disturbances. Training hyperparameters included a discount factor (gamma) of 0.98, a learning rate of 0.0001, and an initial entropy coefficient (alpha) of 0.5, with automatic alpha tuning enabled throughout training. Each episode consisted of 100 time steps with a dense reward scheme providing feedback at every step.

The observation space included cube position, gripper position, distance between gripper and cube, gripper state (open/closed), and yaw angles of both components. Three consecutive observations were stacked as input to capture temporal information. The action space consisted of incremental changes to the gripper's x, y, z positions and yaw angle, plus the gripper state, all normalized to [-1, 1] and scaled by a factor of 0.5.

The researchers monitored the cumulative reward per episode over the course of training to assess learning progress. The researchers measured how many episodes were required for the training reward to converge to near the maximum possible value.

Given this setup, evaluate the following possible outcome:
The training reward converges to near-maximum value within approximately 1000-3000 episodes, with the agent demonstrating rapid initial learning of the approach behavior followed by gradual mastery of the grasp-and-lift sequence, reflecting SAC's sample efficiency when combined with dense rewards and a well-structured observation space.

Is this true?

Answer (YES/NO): NO